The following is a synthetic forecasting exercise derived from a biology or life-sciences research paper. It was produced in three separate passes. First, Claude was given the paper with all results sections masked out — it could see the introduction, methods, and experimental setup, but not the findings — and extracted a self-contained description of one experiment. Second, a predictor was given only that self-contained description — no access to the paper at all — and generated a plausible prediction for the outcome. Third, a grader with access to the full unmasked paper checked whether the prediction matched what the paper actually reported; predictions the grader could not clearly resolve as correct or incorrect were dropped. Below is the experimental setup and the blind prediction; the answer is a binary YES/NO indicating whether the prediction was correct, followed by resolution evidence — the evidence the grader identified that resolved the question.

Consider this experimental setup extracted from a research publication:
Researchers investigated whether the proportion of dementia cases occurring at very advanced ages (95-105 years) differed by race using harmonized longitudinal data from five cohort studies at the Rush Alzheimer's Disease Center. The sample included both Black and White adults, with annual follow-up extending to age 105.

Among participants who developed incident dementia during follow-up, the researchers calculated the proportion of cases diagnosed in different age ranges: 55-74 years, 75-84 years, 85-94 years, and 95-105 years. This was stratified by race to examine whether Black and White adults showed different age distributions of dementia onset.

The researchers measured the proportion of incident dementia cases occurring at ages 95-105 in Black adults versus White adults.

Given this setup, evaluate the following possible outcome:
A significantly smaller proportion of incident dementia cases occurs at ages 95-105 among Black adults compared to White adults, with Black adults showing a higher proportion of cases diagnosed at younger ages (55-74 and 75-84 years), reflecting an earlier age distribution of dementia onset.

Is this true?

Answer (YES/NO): YES